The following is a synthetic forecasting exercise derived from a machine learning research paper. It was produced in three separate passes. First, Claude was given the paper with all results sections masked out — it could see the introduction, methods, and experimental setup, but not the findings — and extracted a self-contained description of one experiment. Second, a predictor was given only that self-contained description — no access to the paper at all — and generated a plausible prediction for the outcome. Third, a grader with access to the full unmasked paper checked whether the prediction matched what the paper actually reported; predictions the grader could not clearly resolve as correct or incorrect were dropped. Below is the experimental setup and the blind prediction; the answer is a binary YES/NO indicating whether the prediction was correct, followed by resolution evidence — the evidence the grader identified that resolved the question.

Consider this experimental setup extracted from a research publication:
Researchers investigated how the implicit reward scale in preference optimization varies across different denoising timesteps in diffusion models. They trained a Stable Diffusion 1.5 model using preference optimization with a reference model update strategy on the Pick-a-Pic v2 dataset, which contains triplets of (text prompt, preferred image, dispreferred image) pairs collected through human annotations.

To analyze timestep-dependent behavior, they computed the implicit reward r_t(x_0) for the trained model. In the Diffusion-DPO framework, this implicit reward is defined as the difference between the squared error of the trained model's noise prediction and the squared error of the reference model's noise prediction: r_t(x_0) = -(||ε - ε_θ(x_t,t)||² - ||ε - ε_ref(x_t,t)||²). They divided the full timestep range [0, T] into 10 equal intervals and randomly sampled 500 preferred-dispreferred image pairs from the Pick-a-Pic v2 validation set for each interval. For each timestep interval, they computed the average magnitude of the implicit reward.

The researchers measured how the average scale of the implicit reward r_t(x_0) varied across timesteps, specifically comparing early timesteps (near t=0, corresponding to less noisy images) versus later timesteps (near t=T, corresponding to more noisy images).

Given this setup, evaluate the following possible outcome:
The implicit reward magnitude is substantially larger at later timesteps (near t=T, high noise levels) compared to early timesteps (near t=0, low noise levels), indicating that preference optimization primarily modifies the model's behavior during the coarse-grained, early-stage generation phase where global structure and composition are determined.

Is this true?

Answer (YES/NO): YES